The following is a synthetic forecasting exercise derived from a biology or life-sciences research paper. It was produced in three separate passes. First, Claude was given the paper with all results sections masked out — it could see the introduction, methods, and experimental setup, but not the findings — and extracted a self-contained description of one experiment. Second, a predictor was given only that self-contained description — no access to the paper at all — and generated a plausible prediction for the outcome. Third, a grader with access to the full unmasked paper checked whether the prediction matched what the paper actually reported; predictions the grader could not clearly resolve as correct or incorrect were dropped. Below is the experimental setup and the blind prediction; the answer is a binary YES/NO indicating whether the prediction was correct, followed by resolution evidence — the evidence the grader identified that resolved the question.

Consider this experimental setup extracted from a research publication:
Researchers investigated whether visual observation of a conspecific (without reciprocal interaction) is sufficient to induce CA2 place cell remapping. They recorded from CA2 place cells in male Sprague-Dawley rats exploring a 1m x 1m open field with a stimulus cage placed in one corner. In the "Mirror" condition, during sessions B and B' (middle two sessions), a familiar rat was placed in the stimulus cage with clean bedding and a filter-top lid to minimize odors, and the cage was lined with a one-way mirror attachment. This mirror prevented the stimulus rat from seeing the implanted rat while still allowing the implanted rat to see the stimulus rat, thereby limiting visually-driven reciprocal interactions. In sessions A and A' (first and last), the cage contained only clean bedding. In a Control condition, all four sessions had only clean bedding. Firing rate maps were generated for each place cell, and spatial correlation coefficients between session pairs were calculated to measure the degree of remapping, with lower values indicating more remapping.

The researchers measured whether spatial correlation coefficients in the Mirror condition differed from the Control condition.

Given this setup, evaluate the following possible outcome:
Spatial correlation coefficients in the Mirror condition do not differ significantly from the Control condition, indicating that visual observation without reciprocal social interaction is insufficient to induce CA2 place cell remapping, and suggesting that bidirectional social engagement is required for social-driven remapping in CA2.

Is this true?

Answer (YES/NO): NO